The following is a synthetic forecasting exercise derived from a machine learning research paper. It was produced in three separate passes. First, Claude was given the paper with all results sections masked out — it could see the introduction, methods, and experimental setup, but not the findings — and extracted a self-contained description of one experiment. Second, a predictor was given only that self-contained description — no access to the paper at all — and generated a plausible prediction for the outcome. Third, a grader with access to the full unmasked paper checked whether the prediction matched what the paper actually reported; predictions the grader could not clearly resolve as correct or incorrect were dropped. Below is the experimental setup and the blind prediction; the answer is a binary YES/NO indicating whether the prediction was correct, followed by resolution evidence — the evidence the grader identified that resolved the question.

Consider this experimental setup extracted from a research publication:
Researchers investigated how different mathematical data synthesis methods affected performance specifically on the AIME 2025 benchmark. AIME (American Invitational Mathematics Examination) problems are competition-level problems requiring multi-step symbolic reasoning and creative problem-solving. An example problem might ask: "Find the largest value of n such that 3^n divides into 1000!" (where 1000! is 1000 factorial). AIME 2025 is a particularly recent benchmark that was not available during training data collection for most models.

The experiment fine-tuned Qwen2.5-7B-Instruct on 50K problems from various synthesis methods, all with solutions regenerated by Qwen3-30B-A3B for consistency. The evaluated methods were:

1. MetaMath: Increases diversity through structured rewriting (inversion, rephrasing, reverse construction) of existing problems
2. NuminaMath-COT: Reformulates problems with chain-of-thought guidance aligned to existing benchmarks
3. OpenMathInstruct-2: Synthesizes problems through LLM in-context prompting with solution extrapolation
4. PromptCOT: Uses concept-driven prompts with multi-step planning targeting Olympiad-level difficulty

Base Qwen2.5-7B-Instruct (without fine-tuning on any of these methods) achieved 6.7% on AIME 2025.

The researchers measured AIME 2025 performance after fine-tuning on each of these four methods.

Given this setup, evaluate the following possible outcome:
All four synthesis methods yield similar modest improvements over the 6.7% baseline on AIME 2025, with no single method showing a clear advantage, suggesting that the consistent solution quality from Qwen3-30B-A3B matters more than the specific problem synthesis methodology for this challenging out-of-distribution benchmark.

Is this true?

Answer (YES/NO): NO